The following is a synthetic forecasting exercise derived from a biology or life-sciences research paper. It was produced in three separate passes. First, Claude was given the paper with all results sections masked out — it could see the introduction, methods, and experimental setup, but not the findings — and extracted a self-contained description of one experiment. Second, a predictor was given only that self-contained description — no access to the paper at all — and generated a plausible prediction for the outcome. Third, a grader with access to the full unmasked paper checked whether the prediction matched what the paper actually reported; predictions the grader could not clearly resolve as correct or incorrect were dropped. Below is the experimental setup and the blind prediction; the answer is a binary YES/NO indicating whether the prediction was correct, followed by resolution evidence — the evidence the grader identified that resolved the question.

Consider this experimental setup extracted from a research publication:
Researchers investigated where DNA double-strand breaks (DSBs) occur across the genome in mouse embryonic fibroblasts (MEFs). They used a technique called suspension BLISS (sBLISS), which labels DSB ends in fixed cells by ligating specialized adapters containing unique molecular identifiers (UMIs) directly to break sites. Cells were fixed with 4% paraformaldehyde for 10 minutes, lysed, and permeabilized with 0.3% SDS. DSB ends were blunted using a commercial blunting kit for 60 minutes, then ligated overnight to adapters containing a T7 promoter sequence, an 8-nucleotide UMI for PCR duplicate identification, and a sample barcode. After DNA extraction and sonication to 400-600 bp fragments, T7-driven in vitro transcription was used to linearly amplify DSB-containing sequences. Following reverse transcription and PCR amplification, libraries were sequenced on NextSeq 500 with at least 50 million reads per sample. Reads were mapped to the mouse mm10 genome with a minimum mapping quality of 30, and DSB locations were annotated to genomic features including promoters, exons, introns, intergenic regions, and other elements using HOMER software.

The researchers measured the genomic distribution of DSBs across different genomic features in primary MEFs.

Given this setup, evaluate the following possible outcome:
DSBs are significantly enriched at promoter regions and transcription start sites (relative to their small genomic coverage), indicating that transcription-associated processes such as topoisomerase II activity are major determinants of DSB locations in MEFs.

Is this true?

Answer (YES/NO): YES